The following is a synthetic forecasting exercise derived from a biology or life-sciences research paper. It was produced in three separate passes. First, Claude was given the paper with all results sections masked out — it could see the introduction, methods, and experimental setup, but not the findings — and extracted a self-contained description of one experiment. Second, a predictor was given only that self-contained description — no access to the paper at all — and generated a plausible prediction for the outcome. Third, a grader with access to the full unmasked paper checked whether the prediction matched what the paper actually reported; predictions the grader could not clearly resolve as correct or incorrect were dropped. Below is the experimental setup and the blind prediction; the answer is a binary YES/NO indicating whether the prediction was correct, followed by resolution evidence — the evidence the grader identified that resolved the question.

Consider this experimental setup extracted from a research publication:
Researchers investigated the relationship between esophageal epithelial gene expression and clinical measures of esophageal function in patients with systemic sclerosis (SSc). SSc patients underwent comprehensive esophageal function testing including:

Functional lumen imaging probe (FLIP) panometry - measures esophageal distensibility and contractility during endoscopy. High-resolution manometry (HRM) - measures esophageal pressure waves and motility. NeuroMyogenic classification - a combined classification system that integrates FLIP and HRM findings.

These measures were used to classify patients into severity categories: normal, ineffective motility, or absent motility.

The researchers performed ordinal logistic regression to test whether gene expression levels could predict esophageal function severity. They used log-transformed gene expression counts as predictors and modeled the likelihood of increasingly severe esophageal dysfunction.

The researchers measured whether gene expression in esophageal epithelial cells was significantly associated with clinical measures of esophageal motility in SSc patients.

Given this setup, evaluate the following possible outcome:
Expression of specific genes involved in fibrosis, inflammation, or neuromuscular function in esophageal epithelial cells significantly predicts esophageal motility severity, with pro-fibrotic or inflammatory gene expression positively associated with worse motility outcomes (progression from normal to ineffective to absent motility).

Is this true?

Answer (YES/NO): NO